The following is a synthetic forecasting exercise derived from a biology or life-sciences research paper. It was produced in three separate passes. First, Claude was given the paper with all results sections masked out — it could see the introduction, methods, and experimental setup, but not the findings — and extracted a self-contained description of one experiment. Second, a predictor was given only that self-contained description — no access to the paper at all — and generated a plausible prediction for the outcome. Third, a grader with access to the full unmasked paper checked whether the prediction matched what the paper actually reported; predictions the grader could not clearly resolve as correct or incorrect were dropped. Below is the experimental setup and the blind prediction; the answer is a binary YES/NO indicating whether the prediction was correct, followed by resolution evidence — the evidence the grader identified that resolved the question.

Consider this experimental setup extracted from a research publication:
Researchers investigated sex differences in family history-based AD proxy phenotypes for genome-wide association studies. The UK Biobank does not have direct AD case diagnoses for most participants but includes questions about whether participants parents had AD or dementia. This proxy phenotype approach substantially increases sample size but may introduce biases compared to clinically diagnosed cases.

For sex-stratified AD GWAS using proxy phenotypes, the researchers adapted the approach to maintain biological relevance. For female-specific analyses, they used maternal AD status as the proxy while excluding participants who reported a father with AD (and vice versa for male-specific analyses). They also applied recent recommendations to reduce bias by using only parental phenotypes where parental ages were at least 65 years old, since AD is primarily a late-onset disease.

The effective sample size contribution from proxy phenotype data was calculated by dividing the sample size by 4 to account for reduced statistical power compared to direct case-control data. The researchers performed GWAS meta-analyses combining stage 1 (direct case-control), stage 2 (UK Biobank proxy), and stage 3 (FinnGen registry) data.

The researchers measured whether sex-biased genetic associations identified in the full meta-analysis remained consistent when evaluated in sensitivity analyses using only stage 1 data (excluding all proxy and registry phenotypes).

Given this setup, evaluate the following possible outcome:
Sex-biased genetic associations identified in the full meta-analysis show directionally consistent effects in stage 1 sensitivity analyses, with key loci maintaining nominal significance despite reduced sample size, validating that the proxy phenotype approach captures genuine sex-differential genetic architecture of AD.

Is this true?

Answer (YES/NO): YES